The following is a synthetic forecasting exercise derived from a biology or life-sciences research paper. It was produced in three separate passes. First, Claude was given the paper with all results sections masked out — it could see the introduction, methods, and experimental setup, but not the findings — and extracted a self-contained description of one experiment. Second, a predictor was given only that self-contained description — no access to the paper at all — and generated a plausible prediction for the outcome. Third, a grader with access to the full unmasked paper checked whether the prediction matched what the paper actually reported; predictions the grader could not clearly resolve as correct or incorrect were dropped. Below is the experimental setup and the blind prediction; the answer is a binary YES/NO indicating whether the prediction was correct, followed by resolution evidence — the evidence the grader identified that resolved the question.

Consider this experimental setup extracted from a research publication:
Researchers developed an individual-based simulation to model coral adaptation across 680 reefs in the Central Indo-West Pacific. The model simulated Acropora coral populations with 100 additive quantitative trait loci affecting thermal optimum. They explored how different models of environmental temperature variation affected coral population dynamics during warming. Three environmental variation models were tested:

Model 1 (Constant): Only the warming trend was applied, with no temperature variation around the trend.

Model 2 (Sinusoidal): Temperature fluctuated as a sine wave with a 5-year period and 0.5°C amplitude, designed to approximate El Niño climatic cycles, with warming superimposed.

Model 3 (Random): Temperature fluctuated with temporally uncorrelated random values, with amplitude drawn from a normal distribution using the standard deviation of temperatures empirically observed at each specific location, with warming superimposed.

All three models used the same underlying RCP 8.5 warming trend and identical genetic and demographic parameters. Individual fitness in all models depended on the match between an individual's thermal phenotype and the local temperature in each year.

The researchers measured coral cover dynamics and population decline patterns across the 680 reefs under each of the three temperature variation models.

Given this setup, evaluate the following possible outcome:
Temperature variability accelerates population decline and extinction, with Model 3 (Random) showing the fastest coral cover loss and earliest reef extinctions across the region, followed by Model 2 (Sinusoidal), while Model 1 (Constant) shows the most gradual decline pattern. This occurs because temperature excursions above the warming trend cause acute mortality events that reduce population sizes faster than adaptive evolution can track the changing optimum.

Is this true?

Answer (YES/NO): NO